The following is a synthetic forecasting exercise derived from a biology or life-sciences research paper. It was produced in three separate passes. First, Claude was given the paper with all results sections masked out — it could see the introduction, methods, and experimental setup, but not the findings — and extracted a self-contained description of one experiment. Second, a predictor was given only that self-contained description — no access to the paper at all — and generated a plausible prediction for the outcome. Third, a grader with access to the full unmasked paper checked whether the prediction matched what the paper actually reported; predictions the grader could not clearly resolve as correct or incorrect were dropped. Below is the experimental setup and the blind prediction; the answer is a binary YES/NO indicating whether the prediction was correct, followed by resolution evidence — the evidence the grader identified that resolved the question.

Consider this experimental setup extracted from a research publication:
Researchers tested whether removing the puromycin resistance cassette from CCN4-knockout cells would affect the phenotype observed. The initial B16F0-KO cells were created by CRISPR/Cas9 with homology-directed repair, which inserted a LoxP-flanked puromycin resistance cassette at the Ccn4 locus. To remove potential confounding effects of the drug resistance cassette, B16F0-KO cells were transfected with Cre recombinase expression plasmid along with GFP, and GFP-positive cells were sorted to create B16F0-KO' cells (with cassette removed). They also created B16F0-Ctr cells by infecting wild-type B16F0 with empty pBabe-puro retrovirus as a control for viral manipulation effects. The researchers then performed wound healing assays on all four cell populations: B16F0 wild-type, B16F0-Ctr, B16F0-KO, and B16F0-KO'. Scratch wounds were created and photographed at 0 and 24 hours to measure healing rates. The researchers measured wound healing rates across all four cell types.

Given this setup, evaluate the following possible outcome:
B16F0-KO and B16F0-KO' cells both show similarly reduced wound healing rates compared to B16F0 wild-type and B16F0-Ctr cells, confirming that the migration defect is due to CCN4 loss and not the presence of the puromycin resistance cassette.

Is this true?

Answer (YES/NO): YES